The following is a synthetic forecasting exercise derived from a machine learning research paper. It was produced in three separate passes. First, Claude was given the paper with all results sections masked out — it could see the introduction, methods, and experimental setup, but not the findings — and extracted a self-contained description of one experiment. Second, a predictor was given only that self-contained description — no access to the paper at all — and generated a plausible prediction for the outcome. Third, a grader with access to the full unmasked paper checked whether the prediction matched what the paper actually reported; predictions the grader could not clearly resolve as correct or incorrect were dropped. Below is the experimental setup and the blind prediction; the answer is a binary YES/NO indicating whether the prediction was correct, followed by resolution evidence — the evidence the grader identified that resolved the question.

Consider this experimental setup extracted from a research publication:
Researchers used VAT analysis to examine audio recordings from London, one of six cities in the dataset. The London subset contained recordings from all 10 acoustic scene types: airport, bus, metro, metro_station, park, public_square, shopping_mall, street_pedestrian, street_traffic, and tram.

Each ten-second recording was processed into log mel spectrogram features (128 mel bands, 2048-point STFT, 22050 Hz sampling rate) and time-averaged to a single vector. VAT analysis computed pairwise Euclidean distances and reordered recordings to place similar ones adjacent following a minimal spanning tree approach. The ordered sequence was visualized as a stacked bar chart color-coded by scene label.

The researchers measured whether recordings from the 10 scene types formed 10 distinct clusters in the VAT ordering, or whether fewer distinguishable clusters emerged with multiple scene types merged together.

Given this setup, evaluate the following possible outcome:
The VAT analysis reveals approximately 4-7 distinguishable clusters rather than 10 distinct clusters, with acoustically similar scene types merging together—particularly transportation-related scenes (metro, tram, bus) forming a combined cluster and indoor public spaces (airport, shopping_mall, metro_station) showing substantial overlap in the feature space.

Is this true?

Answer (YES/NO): NO